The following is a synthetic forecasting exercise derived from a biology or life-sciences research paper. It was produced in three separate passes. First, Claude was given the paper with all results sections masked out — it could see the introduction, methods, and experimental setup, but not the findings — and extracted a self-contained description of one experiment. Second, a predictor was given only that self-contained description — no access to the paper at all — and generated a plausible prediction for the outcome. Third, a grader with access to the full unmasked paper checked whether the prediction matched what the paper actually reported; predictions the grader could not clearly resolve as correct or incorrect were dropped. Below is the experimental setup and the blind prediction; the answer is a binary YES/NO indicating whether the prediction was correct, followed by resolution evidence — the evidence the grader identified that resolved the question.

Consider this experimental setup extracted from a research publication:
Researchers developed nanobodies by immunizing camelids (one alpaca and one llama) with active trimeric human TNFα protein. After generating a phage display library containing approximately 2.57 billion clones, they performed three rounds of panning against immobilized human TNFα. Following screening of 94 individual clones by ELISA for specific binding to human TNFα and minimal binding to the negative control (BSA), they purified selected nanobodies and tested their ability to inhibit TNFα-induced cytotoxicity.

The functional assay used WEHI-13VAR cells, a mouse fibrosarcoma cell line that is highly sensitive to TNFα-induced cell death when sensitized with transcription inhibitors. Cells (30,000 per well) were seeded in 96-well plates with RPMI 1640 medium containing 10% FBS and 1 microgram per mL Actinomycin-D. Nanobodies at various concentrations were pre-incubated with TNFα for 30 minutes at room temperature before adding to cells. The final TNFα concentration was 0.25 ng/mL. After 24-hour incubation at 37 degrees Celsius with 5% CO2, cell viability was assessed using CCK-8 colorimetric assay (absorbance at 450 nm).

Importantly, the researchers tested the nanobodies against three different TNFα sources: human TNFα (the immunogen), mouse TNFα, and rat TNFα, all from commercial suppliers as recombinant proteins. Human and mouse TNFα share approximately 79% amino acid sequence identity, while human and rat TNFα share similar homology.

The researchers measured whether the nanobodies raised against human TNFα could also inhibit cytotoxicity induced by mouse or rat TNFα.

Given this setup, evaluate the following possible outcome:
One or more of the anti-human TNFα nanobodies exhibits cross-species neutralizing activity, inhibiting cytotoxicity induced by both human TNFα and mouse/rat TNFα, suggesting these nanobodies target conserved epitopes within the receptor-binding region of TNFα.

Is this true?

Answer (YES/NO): NO